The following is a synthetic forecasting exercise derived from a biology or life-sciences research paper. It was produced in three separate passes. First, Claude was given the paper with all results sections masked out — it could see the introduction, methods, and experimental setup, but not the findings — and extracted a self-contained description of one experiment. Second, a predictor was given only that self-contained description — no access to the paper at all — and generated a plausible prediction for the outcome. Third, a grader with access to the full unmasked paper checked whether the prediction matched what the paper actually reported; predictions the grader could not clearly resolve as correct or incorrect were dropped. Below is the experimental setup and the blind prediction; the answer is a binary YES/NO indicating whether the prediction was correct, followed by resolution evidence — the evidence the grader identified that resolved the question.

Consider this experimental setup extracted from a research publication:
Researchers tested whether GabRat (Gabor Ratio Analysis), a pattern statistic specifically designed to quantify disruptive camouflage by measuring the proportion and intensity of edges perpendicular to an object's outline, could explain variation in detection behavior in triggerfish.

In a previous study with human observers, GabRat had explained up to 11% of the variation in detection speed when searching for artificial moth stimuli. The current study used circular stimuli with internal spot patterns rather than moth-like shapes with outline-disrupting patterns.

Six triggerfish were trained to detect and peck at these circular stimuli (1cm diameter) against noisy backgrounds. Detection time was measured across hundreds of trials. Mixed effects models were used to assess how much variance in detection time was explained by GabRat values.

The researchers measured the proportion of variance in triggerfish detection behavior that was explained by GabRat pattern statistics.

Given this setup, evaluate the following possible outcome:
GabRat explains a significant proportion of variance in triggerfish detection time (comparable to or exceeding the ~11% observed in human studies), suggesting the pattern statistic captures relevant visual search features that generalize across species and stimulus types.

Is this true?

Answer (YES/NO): NO